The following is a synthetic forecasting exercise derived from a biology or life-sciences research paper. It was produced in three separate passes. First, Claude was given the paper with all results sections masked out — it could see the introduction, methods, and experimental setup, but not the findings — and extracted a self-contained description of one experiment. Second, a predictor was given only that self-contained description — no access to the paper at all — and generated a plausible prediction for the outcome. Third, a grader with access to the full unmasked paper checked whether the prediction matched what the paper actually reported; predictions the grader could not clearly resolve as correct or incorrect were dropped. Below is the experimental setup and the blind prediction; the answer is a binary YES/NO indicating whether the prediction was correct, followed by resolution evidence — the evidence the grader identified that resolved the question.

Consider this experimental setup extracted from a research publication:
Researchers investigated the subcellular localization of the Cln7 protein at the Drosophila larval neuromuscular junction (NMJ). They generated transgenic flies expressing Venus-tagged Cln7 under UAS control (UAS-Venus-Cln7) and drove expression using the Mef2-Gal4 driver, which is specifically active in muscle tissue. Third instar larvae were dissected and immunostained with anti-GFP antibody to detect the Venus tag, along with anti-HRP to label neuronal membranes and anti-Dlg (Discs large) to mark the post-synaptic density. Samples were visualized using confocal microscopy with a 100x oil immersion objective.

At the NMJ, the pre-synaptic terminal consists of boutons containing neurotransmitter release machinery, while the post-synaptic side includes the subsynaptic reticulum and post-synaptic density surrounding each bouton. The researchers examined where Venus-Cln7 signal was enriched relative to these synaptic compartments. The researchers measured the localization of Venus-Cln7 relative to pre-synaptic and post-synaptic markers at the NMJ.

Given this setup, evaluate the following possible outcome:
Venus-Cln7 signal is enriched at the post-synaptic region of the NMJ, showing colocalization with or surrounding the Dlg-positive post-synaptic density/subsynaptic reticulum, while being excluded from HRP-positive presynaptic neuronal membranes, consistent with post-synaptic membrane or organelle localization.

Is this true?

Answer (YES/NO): YES